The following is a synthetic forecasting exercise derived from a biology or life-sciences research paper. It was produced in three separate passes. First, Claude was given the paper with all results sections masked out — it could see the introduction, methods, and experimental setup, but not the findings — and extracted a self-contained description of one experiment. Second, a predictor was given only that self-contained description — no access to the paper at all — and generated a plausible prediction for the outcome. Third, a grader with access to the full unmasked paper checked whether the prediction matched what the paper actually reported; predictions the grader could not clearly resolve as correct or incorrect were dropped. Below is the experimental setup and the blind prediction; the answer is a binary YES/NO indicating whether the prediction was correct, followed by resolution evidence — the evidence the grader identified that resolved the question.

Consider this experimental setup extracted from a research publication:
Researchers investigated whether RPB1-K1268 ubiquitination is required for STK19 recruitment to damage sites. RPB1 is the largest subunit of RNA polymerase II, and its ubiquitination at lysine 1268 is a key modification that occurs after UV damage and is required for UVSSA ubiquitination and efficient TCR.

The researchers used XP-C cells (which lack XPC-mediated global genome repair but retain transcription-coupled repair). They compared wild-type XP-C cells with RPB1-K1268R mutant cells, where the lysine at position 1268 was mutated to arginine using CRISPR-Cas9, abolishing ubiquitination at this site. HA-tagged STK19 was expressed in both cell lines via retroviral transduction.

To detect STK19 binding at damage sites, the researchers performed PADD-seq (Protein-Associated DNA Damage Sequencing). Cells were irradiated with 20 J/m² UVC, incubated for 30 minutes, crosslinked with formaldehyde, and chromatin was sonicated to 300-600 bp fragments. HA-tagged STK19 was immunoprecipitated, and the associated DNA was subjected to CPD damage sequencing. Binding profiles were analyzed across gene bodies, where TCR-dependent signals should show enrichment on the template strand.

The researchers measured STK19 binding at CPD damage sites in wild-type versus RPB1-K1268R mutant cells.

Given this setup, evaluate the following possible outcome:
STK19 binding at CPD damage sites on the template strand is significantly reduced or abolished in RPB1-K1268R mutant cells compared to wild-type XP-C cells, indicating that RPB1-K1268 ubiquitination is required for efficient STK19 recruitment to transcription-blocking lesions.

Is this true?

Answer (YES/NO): NO